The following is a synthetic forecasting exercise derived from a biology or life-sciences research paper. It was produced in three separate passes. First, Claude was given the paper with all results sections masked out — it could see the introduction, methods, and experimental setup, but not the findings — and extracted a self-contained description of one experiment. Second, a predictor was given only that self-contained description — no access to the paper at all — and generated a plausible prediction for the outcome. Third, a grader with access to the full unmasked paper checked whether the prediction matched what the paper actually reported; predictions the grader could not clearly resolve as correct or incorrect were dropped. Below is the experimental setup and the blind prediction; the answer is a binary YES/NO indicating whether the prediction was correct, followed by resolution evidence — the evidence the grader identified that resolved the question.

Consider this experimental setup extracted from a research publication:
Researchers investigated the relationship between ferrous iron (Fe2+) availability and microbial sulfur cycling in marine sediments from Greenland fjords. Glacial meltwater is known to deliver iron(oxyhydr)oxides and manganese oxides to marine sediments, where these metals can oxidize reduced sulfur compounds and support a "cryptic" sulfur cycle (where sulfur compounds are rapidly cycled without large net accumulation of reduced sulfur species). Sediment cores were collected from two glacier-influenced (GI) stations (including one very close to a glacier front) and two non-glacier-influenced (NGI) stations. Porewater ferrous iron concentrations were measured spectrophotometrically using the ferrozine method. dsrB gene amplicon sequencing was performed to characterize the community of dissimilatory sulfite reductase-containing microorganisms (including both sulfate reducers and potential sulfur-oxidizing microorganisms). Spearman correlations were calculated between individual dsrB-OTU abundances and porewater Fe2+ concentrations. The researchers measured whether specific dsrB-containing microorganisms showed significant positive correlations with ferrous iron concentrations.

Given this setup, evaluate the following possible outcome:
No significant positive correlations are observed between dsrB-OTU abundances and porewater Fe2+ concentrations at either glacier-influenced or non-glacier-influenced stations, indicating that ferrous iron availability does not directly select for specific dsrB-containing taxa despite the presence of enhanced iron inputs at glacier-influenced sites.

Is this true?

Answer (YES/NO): YES